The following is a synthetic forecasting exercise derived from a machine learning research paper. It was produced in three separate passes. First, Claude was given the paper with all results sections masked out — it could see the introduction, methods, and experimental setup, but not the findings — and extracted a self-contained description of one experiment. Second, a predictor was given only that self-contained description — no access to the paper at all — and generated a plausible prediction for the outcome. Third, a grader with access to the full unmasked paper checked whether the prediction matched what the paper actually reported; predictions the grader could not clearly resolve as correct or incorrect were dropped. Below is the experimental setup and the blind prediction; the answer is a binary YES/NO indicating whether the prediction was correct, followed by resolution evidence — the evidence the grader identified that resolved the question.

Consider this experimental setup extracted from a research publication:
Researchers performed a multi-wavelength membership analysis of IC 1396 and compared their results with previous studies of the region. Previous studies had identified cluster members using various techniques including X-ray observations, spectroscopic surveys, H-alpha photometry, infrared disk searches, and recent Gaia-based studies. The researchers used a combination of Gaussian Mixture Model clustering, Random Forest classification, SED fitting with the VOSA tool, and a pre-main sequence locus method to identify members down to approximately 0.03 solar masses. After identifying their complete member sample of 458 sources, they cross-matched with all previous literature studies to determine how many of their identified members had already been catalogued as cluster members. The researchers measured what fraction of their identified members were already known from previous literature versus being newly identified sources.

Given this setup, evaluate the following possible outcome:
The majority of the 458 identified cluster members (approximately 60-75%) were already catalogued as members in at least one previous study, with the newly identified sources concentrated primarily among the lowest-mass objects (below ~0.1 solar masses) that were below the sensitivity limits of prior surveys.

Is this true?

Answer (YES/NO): NO